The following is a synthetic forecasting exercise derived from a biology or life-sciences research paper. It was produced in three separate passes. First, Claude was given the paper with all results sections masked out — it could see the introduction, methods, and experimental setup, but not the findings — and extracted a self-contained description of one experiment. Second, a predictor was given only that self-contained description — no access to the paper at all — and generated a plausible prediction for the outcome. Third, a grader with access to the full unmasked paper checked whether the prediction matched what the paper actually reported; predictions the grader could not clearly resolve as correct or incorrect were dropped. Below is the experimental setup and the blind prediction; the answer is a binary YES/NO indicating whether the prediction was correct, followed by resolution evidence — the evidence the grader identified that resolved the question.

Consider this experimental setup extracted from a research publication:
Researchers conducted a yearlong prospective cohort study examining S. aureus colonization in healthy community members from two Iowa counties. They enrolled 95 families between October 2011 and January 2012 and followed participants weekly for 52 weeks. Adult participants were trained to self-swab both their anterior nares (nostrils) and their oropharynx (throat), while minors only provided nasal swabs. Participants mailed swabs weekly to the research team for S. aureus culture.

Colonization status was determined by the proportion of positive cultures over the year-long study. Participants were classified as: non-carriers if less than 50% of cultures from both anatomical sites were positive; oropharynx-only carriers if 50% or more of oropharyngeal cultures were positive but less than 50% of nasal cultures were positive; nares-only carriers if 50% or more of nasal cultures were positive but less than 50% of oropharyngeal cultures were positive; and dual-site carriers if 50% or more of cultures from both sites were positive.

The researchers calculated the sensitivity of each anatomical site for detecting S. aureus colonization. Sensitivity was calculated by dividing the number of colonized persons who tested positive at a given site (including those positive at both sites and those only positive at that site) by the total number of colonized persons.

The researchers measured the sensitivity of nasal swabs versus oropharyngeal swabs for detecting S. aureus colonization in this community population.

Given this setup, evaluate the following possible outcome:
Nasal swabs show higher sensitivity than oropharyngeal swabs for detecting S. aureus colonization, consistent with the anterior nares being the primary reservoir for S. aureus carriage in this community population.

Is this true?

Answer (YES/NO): NO